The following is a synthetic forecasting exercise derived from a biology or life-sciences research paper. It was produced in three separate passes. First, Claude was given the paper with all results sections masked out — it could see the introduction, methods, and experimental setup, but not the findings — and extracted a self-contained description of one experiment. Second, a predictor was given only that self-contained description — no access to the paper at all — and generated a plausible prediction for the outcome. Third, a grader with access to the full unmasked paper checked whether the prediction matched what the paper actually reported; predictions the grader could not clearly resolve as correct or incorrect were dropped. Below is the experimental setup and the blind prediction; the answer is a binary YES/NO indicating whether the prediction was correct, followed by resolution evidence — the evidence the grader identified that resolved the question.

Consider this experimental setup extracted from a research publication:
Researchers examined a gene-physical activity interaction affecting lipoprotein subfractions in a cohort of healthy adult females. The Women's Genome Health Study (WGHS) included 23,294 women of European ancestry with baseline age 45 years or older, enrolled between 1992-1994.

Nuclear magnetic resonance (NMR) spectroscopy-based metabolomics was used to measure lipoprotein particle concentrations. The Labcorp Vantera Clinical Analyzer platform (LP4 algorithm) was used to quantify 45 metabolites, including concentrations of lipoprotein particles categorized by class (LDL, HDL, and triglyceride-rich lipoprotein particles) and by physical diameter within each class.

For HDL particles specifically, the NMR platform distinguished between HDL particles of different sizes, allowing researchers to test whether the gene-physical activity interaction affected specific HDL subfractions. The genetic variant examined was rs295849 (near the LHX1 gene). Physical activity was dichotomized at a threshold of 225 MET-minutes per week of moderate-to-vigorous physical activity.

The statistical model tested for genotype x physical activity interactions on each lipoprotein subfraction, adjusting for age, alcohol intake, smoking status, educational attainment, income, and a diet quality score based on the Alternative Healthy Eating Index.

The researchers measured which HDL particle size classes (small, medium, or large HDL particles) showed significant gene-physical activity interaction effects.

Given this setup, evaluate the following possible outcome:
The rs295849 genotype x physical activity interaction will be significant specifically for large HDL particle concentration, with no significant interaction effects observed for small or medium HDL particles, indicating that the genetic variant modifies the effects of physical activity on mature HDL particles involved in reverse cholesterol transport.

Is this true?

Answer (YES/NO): NO